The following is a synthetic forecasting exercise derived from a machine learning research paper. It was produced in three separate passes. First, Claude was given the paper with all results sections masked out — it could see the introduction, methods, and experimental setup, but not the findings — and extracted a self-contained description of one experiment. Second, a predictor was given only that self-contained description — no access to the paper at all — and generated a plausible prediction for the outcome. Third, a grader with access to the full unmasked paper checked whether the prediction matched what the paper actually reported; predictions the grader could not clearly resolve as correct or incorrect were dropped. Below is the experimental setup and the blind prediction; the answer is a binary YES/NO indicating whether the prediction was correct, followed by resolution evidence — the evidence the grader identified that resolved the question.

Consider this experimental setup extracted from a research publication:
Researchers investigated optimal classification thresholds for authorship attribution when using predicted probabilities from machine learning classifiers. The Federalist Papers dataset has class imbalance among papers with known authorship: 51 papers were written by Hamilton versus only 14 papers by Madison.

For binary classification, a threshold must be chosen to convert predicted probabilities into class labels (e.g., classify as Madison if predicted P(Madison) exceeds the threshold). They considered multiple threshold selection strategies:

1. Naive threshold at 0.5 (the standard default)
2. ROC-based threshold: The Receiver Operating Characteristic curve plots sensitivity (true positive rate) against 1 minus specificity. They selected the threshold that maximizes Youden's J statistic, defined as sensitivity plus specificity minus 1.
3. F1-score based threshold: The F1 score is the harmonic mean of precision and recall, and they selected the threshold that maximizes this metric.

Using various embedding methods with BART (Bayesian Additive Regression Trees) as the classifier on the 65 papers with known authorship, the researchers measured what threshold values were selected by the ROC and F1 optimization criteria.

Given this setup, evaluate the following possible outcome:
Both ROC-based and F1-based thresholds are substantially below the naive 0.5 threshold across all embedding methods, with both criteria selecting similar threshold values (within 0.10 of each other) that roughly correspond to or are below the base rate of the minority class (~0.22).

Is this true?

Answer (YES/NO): NO